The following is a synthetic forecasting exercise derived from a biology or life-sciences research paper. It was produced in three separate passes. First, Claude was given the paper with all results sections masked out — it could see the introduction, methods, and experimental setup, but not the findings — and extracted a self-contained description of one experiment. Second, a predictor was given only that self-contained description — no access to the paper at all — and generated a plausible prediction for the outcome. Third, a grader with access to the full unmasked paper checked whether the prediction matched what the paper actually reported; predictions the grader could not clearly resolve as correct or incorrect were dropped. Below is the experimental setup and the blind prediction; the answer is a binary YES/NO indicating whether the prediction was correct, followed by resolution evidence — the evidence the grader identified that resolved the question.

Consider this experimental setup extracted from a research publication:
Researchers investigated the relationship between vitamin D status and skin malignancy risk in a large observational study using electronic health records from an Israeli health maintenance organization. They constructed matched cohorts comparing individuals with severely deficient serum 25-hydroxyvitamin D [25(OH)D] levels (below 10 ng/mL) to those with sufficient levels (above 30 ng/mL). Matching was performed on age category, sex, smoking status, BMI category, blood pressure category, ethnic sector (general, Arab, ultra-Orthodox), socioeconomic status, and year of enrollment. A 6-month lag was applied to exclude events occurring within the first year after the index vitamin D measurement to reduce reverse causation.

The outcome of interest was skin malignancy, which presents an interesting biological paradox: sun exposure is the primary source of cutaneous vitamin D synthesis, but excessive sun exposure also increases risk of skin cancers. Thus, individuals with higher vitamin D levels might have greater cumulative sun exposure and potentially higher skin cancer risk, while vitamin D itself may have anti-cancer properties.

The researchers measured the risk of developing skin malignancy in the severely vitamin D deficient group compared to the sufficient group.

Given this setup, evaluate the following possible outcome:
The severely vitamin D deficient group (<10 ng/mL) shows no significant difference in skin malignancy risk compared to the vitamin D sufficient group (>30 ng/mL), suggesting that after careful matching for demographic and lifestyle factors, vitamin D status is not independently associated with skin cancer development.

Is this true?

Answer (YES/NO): NO